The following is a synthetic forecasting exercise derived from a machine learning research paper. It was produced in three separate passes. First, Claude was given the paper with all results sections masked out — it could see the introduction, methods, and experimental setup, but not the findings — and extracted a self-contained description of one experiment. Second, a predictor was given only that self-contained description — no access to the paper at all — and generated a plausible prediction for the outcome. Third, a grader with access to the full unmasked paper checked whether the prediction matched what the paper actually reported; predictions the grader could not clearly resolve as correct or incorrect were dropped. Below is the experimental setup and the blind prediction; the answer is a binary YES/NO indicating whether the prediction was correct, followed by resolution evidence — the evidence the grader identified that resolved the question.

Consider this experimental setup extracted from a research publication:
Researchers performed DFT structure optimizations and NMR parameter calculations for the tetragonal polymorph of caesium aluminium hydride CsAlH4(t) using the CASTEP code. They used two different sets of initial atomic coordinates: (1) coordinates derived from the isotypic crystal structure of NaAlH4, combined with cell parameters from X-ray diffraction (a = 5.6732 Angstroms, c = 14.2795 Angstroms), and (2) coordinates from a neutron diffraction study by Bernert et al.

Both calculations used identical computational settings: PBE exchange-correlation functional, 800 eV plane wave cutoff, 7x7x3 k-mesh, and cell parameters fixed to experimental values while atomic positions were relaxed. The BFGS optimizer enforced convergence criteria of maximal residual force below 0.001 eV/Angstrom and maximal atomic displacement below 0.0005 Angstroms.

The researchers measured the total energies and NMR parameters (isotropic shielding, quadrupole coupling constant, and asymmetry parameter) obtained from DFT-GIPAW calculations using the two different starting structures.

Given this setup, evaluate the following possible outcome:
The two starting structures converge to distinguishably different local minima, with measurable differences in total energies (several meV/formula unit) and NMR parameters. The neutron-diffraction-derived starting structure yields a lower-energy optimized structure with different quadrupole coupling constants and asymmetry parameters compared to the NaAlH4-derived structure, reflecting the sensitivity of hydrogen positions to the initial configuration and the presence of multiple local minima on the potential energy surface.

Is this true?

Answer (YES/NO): NO